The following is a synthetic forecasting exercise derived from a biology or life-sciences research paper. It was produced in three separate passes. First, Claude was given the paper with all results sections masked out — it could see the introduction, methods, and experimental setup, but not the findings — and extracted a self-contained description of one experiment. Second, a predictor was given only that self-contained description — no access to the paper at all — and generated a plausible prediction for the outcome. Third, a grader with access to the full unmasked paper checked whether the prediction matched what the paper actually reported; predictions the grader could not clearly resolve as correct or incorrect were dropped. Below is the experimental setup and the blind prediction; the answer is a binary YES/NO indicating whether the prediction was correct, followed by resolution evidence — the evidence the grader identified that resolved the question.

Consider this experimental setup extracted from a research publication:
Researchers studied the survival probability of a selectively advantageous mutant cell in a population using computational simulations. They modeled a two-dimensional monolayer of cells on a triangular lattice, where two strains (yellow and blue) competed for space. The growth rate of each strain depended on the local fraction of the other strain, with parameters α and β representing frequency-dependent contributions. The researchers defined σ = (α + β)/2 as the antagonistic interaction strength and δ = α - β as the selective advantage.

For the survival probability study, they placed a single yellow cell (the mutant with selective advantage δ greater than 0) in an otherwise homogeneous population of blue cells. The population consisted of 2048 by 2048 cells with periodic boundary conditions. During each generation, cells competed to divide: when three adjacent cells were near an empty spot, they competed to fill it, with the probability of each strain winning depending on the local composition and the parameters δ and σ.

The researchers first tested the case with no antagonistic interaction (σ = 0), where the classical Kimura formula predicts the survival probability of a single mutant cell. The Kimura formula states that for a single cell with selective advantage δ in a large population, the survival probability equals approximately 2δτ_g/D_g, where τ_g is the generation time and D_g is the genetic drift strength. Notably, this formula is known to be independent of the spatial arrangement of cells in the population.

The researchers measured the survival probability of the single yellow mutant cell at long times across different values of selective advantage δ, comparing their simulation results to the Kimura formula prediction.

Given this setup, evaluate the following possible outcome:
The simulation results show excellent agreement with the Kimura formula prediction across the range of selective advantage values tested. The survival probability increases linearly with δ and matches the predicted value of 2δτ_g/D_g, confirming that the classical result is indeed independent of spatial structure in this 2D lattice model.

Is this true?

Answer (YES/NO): YES